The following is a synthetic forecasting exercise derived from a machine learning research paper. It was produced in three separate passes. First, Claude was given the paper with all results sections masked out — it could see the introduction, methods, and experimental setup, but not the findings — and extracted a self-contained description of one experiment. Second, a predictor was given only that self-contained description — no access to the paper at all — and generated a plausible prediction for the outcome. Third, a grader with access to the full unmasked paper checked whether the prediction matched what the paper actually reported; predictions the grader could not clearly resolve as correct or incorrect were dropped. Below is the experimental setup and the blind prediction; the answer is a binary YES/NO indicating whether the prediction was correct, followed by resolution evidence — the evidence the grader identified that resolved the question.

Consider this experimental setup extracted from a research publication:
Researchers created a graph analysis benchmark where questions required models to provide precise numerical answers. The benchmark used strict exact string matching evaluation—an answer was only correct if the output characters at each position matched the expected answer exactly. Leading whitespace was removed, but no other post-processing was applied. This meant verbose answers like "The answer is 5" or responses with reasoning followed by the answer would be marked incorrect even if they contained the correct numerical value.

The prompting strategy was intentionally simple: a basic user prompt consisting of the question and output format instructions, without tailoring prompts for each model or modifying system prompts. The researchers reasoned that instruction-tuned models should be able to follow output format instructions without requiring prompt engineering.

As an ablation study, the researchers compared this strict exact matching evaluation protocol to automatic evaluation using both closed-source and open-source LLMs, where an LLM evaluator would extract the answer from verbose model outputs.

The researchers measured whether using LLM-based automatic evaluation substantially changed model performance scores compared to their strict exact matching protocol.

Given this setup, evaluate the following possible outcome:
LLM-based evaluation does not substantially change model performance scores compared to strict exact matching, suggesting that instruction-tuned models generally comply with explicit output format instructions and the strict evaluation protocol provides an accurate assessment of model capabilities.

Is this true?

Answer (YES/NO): YES